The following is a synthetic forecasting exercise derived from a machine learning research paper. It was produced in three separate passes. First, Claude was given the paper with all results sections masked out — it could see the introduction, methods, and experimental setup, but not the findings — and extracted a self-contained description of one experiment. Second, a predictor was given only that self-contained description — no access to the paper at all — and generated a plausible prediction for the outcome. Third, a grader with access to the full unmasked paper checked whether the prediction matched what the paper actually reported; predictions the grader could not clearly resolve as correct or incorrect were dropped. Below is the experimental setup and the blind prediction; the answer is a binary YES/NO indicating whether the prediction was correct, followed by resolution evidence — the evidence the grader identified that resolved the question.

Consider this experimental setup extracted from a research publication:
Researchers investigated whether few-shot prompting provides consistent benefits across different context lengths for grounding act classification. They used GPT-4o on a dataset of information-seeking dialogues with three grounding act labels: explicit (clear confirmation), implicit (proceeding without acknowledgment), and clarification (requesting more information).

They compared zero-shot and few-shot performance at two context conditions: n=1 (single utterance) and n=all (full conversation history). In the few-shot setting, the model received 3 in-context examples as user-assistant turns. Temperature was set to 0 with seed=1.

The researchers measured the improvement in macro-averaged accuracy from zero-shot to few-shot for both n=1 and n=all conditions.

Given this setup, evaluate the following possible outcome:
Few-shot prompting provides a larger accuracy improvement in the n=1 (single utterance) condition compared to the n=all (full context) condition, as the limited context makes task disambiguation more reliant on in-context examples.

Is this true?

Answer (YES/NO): YES